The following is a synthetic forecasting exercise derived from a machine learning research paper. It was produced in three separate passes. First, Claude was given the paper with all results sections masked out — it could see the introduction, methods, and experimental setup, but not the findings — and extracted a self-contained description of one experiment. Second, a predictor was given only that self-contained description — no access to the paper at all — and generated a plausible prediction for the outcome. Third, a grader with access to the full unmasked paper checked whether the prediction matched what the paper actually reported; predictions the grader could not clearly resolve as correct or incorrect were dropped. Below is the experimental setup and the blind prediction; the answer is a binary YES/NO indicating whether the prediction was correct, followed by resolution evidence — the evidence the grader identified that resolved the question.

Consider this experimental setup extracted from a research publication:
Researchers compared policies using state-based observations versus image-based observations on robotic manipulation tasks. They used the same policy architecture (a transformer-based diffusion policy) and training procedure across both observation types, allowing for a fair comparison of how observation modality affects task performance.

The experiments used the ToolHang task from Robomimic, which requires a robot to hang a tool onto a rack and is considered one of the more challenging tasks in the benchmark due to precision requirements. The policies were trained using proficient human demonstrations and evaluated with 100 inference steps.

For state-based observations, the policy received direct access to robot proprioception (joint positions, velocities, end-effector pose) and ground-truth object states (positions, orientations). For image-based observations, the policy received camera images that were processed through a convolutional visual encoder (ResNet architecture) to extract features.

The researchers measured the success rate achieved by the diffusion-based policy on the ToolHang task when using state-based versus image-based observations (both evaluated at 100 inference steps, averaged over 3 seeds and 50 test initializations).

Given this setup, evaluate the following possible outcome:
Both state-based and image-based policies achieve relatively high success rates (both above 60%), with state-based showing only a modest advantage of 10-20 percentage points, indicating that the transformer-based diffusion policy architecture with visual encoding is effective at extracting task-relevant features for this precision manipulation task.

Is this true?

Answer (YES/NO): NO